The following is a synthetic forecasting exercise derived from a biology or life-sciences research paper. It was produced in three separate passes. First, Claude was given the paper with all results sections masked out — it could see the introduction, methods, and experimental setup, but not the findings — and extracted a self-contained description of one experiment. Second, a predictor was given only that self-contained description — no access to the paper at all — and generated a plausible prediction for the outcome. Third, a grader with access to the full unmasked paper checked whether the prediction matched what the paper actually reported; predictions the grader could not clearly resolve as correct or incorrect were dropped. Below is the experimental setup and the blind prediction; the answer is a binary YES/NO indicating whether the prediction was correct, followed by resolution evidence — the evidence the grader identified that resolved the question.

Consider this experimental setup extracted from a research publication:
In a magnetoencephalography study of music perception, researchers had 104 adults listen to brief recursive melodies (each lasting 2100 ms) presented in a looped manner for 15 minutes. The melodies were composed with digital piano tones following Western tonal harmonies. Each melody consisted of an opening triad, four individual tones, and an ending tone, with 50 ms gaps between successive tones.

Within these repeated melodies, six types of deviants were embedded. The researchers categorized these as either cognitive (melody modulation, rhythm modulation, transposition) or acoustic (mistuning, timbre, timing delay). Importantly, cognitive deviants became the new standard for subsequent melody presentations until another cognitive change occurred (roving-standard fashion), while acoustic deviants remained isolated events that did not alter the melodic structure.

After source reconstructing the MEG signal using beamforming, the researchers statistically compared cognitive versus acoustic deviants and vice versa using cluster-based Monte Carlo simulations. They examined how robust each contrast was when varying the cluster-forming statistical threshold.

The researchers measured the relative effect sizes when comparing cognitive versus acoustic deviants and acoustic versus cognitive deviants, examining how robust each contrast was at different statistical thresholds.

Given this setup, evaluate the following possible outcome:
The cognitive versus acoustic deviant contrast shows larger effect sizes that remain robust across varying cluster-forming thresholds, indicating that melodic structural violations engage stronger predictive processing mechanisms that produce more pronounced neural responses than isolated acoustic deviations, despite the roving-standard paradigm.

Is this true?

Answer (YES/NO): NO